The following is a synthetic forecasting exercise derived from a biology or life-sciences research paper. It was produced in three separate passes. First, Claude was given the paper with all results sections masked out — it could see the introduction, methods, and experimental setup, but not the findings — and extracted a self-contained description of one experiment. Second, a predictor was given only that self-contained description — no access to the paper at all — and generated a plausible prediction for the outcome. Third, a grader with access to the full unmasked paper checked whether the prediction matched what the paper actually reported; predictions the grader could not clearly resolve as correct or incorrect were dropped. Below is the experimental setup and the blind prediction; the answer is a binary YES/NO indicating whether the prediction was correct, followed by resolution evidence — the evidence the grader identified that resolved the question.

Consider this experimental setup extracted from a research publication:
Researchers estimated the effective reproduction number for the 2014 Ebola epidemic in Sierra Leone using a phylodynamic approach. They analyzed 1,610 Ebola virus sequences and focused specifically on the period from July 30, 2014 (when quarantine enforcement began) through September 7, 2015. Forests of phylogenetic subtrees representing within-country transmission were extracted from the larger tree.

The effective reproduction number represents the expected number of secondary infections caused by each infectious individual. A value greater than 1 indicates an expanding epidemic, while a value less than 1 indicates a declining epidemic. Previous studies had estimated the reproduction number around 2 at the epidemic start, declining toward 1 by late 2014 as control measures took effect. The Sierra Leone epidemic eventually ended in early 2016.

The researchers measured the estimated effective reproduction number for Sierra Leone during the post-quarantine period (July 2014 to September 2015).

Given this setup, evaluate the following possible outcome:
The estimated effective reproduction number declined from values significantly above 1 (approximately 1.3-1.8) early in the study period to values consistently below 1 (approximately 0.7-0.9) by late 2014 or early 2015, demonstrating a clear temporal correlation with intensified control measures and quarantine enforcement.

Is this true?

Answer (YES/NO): NO